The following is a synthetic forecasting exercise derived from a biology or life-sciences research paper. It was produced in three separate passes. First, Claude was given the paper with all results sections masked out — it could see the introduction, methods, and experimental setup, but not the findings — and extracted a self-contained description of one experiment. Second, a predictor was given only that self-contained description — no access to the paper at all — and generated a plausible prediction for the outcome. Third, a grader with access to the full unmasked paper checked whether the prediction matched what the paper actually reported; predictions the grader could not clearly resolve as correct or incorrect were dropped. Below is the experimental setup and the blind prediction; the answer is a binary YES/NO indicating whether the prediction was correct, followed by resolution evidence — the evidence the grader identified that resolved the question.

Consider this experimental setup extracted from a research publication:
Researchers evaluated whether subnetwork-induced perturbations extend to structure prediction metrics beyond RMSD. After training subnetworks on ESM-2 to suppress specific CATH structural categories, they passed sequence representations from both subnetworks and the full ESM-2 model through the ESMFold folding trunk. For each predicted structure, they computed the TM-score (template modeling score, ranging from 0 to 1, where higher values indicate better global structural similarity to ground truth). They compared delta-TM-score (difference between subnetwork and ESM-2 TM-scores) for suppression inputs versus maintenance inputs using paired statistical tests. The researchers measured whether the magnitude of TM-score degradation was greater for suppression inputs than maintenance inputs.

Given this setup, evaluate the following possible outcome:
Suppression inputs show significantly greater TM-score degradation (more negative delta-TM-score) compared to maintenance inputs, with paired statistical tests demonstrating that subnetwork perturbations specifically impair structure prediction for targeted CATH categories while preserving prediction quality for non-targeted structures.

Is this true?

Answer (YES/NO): NO